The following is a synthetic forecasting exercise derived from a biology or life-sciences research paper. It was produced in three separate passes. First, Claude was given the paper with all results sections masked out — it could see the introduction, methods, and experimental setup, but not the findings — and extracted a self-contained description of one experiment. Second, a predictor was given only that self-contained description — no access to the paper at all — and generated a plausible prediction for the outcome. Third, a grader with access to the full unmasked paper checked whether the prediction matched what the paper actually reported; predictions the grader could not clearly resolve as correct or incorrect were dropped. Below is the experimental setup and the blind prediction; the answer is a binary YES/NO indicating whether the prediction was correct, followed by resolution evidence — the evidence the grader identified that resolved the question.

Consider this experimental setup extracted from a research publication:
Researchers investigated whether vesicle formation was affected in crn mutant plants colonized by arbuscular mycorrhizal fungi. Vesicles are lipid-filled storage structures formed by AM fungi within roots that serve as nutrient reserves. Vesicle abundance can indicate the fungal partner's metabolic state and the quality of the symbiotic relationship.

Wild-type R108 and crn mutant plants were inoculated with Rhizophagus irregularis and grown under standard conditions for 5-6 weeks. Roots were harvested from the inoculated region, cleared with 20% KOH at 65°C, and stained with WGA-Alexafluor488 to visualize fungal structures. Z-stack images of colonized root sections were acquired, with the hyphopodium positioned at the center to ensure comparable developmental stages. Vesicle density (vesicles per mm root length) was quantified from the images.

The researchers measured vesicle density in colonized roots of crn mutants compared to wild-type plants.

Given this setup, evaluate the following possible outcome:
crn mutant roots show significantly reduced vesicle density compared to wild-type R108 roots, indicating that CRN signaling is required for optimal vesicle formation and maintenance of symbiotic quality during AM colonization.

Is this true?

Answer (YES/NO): NO